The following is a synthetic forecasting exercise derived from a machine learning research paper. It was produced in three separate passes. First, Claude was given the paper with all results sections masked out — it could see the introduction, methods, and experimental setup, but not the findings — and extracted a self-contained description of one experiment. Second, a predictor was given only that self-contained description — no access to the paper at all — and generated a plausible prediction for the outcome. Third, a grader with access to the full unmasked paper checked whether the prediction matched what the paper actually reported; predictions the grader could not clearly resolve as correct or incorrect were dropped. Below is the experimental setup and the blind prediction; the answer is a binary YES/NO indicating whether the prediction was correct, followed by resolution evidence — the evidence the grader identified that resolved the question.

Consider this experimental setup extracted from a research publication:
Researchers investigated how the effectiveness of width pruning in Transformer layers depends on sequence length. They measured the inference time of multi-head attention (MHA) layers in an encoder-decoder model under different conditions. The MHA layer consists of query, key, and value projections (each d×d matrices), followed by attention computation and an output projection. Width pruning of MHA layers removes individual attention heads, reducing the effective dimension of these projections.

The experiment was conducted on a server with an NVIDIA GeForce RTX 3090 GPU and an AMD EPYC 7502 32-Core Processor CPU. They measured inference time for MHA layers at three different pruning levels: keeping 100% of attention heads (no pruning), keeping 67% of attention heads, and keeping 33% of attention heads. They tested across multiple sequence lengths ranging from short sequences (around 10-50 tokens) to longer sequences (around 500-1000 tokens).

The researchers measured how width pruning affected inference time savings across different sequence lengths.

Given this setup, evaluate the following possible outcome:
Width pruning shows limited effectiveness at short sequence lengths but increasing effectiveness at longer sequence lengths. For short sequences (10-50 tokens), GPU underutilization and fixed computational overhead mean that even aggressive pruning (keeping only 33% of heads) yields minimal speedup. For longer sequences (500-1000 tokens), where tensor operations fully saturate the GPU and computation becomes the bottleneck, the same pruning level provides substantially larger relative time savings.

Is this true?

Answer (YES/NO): YES